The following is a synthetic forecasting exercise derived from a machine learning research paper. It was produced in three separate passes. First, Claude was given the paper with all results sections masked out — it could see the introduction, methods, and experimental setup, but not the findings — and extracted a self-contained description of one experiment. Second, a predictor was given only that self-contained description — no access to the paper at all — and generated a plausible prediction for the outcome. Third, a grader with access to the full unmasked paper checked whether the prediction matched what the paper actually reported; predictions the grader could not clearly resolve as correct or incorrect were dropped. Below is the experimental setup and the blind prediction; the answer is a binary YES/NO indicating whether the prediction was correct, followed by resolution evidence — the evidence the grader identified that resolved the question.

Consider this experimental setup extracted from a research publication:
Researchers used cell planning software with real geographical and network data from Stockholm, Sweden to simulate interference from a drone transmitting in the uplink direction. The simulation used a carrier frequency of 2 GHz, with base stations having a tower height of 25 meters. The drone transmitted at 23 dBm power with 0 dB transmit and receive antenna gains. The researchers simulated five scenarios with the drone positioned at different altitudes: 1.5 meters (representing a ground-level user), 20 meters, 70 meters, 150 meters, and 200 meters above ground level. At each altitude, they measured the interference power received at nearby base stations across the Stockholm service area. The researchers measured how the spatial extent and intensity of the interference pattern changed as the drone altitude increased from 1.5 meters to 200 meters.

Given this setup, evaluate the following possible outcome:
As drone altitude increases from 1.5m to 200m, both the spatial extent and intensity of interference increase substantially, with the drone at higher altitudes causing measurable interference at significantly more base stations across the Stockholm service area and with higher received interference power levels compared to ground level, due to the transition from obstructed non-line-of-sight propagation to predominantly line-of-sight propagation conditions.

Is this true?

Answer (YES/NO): YES